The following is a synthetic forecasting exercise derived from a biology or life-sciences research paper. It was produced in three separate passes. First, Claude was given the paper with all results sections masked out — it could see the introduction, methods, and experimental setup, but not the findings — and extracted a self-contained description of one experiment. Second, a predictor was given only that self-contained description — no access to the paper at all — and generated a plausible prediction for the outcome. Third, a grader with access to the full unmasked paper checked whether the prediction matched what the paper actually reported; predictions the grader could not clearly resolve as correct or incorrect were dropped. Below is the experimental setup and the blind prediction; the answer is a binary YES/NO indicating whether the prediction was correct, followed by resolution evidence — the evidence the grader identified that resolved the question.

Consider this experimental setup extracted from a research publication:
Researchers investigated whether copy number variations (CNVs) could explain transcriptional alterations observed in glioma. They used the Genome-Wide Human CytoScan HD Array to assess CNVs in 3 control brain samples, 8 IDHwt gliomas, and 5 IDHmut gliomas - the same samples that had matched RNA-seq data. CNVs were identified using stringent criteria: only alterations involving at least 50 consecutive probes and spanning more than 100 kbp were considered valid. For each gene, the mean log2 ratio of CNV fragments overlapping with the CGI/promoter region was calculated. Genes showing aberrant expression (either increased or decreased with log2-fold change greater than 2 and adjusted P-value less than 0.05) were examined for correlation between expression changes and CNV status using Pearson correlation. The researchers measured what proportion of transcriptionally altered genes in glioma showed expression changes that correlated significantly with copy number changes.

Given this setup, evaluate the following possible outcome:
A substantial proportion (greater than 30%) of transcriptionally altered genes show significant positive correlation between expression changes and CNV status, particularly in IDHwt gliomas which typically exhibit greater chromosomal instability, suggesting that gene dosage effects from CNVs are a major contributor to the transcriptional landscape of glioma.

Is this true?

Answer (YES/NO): NO